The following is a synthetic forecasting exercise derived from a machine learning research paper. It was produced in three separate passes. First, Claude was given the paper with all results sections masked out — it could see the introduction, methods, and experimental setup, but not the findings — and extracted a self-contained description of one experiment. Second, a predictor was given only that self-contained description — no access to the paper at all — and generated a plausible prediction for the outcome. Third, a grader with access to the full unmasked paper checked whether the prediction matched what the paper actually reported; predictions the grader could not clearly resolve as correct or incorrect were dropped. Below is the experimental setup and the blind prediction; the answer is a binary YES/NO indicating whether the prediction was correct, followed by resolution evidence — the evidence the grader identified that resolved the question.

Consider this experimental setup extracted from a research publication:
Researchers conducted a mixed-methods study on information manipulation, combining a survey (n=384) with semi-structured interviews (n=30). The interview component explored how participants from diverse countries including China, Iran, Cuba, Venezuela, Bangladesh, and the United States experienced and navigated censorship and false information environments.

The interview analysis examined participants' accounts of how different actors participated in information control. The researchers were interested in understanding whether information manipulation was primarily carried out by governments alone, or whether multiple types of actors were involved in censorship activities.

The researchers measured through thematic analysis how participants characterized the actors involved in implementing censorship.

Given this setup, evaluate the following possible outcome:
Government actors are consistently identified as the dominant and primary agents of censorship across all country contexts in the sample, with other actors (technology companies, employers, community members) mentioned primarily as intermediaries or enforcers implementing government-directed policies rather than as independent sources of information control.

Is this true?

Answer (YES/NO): NO